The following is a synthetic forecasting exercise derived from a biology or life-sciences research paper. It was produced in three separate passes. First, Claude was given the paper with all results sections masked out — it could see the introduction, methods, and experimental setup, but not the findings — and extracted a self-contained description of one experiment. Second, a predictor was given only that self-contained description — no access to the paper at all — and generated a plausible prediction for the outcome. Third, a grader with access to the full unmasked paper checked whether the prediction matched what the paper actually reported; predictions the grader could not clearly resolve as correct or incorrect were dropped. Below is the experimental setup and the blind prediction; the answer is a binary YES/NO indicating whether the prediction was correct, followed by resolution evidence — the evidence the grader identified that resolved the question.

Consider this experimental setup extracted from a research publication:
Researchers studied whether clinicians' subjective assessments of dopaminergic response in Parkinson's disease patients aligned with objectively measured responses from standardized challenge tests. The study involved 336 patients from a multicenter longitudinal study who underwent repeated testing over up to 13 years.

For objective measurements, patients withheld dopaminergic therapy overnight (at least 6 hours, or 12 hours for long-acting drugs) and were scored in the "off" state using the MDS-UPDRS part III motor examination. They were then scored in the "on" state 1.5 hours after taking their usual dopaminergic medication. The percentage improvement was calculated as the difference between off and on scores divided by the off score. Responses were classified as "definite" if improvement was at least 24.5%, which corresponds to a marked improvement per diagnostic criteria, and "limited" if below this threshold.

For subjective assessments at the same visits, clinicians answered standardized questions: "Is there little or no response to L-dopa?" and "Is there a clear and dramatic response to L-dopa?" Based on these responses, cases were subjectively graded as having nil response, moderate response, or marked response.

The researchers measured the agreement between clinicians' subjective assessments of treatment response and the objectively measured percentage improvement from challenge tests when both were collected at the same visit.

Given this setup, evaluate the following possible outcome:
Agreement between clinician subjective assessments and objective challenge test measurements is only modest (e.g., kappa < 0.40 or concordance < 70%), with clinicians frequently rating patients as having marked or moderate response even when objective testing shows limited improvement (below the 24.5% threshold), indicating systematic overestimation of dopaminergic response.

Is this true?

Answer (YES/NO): NO